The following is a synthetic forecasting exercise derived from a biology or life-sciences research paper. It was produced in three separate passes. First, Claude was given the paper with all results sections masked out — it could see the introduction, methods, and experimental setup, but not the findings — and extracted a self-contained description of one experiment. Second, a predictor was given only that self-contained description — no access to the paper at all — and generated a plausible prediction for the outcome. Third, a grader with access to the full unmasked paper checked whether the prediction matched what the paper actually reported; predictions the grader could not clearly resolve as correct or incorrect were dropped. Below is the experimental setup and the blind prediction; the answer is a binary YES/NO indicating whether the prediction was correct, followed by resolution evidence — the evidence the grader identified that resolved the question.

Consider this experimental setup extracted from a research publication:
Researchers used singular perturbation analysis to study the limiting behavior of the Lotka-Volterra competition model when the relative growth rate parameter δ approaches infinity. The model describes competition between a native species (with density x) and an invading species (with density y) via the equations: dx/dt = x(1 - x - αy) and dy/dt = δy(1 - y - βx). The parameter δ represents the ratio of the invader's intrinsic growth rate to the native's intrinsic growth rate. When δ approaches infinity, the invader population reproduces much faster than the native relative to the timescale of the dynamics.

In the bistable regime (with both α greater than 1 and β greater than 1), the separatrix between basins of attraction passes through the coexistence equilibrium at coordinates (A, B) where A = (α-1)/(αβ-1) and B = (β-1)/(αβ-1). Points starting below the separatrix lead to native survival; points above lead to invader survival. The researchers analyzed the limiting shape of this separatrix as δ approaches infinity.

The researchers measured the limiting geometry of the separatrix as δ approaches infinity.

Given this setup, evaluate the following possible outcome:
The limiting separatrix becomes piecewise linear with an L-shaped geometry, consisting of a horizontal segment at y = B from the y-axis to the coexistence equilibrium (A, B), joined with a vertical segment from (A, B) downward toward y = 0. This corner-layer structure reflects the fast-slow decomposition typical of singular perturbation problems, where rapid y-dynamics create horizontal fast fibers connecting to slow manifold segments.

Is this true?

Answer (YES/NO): NO